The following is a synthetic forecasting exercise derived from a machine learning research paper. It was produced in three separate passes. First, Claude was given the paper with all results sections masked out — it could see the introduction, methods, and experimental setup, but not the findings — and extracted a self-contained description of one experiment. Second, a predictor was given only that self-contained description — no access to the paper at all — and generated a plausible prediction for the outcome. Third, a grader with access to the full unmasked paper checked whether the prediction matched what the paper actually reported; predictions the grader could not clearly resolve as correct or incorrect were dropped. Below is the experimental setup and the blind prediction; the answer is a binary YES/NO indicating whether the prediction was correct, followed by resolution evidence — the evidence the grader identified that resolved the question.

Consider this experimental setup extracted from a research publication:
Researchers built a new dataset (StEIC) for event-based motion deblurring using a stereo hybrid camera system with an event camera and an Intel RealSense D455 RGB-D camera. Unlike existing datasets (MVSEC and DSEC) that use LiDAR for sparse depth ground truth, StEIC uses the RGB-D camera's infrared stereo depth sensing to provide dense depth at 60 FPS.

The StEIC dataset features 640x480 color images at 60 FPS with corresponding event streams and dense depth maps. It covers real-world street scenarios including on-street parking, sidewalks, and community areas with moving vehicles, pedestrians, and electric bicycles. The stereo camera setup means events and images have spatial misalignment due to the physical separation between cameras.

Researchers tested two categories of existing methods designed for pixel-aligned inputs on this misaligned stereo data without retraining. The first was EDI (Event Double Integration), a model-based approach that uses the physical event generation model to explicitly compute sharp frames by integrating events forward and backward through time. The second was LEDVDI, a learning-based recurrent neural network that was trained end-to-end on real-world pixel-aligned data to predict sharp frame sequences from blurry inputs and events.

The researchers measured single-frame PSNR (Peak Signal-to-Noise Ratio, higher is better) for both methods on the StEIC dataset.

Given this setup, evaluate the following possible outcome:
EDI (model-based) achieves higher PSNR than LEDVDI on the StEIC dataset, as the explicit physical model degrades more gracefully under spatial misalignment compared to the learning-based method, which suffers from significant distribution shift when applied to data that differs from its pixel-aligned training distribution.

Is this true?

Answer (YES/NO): NO